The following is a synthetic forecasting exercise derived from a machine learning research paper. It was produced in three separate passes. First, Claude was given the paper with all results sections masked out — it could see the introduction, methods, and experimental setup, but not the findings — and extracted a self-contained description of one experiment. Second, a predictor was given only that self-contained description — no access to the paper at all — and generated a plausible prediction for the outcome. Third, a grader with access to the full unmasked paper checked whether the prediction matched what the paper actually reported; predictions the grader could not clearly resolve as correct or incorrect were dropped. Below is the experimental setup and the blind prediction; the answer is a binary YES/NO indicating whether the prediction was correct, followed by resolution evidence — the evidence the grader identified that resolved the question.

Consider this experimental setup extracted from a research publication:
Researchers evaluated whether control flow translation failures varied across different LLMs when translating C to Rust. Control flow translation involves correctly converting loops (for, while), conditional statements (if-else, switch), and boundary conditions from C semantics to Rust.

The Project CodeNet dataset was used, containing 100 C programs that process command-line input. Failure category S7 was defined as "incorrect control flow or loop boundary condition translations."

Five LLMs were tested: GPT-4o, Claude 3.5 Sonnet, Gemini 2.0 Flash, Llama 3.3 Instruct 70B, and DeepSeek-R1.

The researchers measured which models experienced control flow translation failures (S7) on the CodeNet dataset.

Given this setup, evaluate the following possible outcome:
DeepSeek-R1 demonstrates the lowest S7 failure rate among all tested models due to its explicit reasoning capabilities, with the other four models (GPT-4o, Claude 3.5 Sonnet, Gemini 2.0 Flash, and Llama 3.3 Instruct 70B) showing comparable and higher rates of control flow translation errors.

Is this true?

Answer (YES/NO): NO